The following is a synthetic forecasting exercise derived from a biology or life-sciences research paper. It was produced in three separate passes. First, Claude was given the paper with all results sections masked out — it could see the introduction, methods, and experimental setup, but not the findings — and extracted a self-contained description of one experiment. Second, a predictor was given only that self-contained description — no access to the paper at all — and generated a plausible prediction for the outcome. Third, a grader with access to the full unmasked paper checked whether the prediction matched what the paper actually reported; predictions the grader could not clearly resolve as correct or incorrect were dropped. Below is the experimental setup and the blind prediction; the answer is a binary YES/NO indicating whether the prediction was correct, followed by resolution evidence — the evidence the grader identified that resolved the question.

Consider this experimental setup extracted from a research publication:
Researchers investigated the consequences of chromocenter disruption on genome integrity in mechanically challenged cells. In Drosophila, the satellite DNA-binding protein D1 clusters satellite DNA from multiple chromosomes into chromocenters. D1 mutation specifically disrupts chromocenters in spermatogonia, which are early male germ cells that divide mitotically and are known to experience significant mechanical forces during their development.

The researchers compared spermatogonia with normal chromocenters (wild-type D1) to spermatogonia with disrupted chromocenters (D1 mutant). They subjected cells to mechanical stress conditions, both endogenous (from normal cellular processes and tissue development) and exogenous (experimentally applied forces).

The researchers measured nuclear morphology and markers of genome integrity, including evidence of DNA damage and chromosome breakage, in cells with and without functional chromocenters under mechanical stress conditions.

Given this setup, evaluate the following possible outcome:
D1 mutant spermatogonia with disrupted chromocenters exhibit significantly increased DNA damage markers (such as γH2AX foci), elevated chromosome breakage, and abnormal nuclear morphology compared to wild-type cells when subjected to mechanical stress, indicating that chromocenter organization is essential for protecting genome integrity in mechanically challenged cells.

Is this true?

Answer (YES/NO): YES